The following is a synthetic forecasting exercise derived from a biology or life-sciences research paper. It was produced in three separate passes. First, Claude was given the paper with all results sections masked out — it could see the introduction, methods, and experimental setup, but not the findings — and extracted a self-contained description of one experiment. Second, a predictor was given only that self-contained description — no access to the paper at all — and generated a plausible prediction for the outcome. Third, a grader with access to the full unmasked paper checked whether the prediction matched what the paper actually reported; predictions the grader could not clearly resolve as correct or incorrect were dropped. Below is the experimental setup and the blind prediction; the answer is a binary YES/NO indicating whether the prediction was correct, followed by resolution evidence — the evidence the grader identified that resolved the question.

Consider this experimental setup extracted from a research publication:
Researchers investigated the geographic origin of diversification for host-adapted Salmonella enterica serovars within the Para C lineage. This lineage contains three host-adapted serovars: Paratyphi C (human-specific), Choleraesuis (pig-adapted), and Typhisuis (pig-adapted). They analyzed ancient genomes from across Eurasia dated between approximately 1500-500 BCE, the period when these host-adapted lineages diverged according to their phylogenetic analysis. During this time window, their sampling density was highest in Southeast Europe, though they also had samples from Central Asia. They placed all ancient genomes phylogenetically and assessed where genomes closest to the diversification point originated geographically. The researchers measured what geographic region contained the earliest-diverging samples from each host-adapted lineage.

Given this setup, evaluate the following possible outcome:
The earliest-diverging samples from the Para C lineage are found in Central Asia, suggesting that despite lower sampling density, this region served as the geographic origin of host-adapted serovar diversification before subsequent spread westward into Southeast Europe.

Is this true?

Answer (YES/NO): YES